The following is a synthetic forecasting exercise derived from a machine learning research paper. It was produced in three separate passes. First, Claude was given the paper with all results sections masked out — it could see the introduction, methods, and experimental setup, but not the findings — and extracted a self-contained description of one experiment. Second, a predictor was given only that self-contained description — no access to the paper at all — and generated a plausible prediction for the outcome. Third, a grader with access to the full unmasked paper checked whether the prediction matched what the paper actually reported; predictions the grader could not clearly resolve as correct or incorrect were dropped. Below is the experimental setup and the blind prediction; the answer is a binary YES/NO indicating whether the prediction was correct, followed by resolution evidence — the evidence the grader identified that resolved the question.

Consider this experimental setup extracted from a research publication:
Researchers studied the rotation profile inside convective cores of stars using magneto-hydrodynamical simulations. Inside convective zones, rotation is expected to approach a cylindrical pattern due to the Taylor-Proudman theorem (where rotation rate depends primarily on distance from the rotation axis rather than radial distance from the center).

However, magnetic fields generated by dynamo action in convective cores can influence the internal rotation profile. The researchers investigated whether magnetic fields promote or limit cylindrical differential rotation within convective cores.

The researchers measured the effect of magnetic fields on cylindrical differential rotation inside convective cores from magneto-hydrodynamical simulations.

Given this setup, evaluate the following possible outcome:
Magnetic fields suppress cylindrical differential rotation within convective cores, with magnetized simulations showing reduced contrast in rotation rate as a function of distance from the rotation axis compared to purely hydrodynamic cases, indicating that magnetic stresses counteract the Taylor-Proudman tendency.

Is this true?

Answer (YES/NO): YES